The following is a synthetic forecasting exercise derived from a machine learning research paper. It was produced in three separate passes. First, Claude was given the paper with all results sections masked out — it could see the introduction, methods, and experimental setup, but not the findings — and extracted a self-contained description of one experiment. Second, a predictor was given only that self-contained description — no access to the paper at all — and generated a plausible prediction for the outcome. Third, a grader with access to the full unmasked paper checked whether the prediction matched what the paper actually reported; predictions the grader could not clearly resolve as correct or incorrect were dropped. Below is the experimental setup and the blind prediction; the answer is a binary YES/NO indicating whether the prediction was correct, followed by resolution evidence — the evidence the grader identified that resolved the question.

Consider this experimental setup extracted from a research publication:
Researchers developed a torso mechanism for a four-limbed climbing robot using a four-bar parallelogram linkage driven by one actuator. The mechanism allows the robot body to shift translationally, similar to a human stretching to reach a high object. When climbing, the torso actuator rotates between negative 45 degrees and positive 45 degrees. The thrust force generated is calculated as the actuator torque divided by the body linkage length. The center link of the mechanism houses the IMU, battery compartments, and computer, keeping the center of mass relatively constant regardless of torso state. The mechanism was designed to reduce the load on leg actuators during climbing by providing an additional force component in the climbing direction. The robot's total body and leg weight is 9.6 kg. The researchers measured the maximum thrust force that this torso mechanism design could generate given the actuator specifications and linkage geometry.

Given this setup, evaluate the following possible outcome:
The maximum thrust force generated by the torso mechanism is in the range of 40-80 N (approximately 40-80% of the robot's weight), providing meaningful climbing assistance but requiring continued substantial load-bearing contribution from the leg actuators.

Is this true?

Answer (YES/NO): NO